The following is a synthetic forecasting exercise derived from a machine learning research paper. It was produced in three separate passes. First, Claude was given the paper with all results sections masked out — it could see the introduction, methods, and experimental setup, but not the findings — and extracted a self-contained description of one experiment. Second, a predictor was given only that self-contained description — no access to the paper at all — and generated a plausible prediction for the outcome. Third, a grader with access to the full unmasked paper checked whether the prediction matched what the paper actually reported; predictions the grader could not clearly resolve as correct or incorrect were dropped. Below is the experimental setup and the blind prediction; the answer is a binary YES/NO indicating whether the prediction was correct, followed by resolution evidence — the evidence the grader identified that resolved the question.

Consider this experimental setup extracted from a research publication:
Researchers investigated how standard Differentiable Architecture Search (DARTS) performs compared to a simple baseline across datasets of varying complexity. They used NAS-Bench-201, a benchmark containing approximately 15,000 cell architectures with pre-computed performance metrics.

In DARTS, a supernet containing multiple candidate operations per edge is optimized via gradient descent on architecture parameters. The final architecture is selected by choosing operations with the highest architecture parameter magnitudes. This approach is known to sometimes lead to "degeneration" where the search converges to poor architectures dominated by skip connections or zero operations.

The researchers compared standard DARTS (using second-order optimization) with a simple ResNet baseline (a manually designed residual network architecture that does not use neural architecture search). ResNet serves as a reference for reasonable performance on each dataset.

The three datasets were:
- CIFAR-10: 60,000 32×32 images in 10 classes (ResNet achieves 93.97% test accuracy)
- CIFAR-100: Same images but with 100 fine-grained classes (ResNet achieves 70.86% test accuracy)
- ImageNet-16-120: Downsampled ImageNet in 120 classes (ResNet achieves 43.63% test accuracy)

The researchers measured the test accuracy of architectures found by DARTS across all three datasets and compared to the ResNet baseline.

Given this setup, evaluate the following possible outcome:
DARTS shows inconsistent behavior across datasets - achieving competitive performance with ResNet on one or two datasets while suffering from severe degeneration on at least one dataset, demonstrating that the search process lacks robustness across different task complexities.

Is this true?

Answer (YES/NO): NO